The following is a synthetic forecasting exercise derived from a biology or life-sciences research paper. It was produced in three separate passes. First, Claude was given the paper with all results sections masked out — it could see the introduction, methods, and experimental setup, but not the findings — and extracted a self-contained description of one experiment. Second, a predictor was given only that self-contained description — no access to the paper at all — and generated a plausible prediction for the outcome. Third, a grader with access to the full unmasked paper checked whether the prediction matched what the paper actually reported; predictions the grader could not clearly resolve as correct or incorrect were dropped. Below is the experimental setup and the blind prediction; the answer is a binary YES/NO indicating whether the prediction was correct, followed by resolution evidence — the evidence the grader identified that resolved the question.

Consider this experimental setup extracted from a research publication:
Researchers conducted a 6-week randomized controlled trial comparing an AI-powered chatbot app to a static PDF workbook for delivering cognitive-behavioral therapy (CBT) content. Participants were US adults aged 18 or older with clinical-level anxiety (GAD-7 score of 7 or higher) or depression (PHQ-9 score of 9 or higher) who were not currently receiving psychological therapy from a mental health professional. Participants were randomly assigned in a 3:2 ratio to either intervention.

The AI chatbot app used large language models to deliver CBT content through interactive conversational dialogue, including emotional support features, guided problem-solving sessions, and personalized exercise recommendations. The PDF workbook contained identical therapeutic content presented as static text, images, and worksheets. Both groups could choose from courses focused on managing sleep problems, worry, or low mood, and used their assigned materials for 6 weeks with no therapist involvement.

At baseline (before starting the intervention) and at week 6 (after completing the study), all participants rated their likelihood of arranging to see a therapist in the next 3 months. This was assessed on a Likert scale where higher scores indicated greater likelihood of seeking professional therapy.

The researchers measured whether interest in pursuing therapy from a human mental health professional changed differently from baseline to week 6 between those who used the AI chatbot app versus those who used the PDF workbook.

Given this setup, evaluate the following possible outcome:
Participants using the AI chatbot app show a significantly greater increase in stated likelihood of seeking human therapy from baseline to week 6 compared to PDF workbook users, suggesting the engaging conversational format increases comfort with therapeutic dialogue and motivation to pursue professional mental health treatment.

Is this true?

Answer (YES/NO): NO